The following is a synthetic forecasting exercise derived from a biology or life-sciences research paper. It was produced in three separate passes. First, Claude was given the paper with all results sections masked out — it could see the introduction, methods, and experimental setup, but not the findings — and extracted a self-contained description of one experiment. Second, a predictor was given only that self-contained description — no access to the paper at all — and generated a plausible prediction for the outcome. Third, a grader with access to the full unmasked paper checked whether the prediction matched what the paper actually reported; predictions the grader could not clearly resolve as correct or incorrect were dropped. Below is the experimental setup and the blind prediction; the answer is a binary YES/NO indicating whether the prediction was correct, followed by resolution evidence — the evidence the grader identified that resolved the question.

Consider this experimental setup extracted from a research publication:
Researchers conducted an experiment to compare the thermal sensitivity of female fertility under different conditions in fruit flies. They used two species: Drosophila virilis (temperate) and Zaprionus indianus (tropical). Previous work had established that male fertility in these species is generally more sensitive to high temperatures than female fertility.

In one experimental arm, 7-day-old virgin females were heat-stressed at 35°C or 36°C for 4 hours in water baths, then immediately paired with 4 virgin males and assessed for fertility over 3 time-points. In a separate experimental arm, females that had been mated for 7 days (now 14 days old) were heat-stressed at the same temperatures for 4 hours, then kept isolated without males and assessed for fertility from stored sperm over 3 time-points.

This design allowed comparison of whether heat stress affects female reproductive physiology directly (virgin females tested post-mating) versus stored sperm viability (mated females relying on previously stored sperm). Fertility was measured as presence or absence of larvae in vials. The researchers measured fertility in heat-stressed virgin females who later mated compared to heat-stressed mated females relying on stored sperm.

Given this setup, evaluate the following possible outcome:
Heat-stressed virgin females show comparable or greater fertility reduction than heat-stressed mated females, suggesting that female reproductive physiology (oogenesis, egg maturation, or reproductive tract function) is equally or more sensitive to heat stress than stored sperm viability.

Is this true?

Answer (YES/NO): NO